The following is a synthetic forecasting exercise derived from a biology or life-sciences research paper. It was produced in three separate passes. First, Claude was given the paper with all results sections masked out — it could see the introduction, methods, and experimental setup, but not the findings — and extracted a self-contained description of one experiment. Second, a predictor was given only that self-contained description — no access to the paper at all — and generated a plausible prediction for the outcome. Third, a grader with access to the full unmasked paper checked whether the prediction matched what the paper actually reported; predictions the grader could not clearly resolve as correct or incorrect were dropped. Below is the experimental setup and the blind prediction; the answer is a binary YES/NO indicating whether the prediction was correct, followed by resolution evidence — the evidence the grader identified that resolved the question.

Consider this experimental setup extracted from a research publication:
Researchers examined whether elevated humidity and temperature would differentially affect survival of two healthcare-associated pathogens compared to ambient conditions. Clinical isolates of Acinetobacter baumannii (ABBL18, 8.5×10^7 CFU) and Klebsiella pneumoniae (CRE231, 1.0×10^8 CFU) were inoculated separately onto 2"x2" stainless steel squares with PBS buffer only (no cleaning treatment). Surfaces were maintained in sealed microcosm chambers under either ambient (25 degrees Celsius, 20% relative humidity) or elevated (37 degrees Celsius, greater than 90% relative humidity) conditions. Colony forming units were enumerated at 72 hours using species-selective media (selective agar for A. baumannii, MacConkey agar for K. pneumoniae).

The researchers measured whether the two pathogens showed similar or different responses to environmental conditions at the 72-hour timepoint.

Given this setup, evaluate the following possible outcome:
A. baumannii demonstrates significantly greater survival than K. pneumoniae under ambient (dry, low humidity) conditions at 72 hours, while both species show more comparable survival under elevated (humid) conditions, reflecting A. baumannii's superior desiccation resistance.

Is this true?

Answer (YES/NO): YES